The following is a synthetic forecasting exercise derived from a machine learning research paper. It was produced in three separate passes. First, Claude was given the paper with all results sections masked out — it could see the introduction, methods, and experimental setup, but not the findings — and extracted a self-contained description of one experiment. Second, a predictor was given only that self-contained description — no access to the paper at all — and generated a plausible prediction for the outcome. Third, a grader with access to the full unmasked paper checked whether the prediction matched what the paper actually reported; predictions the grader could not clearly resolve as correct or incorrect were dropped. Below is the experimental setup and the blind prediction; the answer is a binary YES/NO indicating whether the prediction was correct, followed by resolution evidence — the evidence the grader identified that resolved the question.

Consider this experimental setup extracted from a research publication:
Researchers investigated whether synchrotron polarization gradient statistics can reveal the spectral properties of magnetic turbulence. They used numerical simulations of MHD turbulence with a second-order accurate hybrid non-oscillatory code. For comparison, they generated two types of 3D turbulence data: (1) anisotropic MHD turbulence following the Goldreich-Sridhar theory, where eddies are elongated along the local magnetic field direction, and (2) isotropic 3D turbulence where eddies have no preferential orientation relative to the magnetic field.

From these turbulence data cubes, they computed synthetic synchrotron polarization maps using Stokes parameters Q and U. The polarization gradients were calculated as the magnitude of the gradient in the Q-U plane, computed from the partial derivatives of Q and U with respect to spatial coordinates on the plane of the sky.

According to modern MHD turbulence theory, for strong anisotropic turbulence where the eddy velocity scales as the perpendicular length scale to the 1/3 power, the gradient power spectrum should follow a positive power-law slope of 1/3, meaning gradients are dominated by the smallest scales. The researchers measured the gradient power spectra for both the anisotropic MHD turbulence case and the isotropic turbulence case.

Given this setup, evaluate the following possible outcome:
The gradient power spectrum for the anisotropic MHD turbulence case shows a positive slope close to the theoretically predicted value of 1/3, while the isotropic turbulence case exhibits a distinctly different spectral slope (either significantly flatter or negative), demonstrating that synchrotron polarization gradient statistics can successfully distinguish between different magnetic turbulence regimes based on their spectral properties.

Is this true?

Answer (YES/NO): NO